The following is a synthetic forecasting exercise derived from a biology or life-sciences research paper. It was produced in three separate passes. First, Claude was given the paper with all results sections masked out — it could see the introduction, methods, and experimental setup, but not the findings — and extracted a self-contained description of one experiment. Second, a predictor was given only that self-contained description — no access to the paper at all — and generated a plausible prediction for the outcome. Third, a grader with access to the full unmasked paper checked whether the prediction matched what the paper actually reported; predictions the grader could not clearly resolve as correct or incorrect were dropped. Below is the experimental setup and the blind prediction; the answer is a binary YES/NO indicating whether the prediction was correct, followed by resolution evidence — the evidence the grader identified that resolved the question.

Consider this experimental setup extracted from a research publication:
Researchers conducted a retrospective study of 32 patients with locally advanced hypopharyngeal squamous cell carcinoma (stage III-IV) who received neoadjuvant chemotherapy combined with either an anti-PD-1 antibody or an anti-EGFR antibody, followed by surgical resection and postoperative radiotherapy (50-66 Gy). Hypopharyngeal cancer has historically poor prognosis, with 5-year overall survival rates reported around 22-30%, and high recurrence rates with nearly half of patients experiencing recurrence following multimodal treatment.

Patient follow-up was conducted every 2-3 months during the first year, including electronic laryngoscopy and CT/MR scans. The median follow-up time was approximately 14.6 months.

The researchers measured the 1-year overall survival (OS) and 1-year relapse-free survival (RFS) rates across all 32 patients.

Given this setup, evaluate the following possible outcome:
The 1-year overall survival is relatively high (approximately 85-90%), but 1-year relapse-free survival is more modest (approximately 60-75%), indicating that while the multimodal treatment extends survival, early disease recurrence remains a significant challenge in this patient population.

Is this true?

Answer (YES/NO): NO